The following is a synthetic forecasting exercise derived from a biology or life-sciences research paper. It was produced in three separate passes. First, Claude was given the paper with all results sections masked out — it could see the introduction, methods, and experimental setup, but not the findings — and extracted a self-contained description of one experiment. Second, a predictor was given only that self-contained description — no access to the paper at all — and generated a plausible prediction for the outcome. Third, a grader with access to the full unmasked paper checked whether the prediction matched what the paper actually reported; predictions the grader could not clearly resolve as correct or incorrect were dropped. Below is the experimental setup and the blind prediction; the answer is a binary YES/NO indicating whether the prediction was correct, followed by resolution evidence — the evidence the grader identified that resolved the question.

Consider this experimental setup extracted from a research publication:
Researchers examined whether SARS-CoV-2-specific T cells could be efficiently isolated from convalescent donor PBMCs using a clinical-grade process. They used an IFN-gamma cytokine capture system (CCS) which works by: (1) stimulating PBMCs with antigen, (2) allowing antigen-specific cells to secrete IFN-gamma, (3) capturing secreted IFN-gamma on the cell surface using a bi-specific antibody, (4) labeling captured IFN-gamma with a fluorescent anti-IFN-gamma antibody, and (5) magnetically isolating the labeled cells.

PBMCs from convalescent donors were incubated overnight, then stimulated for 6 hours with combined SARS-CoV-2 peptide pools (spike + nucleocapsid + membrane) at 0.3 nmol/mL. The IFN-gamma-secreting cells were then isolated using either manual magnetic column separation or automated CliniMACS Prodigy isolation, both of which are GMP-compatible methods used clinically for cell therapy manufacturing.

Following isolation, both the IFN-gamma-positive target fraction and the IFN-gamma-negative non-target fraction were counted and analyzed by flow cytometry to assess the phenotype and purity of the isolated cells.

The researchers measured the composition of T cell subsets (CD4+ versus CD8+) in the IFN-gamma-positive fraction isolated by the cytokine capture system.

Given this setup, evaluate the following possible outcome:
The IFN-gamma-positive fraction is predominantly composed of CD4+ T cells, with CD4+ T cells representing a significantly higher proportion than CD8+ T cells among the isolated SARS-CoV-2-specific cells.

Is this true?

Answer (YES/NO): NO